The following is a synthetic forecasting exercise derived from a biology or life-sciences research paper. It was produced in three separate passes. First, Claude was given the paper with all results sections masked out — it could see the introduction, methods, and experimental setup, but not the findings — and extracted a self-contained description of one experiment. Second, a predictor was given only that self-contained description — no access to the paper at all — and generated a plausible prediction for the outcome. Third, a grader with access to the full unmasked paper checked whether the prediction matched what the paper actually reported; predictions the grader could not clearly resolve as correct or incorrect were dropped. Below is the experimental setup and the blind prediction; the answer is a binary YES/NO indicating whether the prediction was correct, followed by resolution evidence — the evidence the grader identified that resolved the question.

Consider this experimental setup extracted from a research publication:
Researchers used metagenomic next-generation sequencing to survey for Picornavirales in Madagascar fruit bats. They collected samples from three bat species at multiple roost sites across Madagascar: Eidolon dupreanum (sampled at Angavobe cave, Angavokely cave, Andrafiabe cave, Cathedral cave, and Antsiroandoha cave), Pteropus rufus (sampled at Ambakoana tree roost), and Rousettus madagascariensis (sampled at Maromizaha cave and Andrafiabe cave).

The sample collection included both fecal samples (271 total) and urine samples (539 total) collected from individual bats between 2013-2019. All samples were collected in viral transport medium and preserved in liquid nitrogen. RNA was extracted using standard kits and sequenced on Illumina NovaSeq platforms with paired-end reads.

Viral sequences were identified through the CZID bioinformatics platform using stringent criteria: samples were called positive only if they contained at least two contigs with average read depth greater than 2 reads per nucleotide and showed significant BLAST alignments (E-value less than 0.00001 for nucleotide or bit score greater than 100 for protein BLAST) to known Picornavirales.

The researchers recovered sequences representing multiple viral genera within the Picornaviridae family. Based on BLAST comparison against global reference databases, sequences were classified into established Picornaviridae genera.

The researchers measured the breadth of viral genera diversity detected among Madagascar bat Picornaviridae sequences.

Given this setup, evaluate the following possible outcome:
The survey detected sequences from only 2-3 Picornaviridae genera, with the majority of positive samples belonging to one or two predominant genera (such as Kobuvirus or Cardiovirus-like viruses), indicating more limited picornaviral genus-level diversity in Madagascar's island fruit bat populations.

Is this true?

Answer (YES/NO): NO